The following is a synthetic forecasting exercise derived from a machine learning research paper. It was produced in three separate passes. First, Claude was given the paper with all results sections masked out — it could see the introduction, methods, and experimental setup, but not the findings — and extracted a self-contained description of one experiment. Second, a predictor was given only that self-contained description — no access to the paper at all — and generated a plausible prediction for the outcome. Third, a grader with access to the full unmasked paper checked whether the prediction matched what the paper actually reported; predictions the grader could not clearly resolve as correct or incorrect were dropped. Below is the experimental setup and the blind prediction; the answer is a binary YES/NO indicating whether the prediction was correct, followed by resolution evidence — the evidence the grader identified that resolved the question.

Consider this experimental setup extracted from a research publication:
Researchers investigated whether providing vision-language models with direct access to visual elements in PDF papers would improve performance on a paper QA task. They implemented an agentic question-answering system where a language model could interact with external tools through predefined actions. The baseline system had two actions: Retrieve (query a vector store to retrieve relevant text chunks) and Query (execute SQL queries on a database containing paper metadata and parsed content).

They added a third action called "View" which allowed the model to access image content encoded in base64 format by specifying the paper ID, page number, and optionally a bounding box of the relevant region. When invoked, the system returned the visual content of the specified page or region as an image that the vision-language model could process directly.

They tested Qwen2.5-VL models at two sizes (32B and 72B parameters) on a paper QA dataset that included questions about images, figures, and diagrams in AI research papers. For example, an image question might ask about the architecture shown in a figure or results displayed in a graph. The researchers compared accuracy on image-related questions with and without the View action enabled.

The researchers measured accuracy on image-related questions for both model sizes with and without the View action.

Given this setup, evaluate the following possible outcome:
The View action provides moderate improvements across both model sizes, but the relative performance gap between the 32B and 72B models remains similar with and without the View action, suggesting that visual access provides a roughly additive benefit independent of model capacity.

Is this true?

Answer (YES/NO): NO